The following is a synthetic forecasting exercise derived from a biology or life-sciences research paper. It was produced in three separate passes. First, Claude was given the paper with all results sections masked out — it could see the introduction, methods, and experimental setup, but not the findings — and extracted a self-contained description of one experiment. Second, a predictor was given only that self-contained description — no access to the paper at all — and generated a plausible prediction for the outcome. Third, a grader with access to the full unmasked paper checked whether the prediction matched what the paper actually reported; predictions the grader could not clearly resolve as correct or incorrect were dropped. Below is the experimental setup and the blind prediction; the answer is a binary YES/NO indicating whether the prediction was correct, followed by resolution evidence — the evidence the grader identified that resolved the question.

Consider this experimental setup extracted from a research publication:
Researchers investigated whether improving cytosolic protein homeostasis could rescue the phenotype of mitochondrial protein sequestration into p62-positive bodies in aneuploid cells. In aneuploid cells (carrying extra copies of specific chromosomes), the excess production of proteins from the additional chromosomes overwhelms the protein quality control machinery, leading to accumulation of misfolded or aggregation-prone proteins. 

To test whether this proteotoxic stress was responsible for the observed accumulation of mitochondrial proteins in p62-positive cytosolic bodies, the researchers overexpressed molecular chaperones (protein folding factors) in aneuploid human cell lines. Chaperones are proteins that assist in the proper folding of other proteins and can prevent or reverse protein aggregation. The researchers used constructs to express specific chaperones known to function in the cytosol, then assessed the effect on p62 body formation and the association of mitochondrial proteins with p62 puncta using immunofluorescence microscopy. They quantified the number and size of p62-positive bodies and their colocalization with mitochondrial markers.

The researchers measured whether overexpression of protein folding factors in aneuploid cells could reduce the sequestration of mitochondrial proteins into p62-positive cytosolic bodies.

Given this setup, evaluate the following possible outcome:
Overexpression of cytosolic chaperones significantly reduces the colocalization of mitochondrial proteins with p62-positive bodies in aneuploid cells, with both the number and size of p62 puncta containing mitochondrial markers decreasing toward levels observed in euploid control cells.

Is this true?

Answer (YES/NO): NO